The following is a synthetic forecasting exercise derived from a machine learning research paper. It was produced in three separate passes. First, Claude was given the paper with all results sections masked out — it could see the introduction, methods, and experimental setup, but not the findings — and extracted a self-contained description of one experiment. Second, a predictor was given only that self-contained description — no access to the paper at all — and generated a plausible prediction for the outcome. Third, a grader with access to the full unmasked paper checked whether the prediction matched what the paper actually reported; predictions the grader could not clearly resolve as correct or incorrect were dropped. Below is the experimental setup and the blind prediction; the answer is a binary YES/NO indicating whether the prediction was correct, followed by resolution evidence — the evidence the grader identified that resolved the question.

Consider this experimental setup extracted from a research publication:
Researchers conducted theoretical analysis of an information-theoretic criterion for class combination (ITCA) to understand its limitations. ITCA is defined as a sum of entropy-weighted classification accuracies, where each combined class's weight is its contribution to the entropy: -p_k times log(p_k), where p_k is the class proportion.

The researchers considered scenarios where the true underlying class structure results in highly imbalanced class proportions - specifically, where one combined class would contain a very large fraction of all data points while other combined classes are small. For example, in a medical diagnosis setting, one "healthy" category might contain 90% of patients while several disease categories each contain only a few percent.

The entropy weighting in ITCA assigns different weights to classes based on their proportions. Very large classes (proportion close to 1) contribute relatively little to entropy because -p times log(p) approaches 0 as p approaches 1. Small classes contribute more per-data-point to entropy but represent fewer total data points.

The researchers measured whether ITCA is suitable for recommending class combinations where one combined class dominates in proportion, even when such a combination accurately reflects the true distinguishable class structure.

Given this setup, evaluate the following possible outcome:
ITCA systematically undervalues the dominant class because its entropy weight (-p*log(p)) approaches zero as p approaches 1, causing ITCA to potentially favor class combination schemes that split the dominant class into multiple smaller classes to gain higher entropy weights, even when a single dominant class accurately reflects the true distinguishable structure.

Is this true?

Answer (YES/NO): YES